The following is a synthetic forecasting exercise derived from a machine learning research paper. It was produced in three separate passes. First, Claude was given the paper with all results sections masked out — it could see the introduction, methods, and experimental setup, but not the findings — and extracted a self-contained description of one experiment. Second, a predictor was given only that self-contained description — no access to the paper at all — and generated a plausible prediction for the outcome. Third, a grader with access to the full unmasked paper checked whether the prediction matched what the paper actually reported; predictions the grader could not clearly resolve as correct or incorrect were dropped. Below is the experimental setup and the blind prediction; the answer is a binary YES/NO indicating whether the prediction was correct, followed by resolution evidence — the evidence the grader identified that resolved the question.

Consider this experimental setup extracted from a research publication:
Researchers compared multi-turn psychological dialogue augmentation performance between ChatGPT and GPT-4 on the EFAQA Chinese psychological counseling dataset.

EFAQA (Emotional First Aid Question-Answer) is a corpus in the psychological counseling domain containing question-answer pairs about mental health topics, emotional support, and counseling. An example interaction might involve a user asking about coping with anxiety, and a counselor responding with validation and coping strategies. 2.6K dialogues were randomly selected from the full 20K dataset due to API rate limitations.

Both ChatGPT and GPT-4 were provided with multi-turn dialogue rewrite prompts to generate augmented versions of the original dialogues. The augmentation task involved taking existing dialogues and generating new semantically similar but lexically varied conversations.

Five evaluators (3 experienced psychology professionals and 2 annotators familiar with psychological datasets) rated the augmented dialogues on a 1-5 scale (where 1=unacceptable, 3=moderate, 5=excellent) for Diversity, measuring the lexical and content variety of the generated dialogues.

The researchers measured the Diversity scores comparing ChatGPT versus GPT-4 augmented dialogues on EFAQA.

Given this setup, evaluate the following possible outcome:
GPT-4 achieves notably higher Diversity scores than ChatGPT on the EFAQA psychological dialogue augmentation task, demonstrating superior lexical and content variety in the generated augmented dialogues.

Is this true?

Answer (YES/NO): YES